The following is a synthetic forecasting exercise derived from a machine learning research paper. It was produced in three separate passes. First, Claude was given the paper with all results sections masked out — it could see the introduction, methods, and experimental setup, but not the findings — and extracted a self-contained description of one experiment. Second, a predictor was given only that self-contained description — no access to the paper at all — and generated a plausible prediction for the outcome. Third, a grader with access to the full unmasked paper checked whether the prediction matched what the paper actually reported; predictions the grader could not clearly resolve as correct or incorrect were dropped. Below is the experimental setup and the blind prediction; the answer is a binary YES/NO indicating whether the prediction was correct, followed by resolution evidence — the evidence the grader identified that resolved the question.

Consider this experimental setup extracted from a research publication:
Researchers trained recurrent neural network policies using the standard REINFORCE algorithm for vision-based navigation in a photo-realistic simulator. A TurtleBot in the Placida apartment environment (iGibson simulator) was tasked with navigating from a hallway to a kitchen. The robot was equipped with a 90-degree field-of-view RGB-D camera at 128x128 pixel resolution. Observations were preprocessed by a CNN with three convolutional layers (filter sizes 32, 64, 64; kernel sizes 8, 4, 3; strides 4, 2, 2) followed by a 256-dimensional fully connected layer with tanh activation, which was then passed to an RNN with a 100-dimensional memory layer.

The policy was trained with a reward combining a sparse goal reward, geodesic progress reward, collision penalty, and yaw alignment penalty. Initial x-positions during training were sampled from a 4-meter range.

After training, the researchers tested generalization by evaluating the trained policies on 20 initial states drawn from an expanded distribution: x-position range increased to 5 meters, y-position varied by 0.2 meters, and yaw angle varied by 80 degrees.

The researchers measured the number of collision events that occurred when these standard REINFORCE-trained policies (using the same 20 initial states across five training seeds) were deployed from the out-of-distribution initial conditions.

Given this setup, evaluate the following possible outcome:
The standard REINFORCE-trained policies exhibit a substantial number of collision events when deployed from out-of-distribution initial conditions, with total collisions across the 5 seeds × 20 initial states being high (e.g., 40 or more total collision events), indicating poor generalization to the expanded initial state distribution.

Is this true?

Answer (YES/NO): NO